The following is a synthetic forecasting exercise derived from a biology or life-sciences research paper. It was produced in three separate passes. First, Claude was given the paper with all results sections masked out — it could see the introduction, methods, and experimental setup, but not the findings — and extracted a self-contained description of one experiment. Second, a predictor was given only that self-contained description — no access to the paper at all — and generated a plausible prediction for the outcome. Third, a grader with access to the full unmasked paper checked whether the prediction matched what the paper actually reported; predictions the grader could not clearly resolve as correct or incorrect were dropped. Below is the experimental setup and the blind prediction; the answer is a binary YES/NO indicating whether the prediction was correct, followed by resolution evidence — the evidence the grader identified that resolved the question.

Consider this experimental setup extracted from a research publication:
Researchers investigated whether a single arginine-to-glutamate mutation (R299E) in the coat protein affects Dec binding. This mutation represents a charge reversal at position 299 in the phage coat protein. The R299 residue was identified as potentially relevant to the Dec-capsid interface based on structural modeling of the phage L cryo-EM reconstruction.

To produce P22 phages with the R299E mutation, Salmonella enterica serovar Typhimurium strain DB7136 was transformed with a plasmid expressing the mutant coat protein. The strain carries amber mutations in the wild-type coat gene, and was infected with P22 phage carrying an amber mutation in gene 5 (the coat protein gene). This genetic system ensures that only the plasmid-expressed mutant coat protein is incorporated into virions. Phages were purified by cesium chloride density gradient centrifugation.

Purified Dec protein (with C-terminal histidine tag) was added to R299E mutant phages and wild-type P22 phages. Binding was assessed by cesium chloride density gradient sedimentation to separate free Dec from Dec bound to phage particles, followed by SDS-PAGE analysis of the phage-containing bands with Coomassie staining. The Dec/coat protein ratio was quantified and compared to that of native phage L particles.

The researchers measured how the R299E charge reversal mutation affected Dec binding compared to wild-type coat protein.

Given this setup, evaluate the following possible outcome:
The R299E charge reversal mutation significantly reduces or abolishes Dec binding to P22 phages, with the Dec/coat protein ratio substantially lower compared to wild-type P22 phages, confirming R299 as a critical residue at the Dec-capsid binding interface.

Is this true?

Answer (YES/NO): NO